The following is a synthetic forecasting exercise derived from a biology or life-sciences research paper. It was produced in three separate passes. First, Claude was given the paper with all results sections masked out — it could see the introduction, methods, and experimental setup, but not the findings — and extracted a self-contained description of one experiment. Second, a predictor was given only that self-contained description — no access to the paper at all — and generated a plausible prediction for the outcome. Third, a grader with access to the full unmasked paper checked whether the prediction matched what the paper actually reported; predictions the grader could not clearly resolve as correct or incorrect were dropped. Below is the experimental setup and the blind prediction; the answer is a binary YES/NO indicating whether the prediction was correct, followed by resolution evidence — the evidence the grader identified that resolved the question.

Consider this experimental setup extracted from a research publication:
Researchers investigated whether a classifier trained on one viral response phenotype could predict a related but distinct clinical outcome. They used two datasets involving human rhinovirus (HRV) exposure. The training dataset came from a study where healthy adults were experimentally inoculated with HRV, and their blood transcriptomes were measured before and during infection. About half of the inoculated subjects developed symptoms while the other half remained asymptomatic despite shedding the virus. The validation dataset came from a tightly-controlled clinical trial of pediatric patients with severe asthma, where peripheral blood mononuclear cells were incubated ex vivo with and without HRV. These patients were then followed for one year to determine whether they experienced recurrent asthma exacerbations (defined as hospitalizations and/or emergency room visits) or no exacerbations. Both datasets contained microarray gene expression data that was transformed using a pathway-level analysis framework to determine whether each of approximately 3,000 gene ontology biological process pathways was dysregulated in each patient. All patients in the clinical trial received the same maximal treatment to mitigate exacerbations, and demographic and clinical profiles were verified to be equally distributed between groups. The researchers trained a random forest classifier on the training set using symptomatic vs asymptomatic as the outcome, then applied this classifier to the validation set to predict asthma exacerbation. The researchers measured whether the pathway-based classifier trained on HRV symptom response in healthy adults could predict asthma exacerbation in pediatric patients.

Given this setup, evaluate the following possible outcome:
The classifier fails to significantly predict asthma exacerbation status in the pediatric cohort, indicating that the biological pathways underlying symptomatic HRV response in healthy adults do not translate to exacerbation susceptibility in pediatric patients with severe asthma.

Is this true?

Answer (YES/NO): NO